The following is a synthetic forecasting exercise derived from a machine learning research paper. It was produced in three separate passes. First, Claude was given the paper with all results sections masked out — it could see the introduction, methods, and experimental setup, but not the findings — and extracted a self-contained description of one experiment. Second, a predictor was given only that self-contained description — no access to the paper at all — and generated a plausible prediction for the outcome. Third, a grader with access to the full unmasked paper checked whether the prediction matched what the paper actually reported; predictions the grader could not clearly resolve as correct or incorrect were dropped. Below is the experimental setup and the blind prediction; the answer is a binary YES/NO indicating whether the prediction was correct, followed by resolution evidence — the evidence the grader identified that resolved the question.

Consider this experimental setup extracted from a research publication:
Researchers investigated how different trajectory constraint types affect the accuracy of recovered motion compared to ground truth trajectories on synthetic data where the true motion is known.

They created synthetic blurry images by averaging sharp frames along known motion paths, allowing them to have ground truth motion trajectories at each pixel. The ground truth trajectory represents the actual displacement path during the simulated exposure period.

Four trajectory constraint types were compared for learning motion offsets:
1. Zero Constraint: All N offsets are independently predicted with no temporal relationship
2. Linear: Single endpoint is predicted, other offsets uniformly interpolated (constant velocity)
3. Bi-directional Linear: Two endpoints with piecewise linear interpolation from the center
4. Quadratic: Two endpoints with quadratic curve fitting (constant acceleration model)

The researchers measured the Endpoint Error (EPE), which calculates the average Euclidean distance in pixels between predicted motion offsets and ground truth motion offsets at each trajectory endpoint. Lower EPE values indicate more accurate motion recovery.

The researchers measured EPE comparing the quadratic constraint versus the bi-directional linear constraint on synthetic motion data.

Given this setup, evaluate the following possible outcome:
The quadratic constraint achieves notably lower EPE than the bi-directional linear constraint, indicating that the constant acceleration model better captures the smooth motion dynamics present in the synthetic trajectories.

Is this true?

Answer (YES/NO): YES